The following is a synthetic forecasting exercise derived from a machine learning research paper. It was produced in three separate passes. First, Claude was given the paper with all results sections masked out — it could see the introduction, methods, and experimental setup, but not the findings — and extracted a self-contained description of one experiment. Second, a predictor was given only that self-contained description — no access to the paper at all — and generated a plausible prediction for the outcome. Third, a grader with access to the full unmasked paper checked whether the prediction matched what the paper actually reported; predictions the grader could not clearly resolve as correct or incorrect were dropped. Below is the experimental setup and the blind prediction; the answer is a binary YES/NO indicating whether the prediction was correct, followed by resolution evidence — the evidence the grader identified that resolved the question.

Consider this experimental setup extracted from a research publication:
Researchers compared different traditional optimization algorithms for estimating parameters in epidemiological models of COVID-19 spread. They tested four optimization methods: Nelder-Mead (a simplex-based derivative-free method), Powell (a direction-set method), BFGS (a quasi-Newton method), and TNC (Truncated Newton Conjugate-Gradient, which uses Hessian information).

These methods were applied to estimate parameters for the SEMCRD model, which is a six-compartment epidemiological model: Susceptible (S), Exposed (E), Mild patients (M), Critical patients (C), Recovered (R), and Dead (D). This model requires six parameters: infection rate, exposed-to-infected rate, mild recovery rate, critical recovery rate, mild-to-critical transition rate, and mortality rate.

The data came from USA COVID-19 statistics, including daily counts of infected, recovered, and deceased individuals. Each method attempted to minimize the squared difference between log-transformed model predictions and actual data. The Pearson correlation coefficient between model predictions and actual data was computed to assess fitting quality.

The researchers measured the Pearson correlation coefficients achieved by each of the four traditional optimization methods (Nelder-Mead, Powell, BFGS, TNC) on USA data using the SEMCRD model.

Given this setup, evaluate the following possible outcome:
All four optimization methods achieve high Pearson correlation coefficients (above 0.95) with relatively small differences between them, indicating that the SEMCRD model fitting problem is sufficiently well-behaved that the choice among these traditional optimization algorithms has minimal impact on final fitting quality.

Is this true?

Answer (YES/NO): NO